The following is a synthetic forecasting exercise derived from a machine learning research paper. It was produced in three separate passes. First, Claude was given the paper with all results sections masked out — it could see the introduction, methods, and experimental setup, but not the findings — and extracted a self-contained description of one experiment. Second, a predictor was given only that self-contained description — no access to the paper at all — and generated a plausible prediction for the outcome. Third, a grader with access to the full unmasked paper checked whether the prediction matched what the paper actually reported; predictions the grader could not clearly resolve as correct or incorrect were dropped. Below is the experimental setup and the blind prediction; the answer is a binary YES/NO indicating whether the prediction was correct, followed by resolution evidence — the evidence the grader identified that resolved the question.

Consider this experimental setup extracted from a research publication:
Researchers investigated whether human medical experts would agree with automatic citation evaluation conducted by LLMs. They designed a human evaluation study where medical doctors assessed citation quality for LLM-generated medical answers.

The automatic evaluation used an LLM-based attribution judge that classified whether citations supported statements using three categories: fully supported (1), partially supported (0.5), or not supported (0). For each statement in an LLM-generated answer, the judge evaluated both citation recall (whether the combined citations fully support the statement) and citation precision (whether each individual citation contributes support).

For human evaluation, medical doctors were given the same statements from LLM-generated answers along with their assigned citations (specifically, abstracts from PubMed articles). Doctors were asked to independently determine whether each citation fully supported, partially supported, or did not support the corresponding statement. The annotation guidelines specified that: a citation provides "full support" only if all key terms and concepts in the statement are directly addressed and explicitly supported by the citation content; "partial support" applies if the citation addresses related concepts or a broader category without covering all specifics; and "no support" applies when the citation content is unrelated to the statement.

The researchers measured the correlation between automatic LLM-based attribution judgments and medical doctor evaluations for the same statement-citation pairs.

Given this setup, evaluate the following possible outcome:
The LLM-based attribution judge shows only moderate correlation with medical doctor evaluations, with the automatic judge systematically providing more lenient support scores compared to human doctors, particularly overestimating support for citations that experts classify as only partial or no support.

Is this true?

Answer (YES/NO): NO